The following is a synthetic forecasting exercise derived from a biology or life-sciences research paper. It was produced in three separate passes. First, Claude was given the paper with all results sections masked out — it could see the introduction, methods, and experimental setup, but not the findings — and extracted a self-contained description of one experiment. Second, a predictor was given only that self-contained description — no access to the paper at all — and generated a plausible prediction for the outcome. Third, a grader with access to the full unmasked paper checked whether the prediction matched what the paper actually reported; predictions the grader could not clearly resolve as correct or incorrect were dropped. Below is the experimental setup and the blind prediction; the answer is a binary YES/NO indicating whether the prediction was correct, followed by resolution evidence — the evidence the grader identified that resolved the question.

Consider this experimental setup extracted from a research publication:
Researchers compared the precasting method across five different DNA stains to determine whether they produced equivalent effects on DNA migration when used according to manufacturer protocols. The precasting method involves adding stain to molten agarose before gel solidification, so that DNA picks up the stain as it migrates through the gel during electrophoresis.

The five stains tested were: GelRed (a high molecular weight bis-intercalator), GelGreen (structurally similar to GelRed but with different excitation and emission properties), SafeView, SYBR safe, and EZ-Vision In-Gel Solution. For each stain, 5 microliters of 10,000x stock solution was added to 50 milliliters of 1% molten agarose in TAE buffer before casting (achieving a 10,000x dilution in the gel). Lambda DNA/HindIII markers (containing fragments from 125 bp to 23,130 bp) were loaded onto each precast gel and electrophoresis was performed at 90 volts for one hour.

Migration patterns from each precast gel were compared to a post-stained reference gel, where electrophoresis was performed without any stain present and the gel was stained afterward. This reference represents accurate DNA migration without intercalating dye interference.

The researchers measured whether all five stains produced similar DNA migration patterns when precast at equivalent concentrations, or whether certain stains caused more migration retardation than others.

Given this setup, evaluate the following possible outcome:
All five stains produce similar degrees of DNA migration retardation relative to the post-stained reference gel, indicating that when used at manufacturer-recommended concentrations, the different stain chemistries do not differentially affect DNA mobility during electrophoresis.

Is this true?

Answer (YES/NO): NO